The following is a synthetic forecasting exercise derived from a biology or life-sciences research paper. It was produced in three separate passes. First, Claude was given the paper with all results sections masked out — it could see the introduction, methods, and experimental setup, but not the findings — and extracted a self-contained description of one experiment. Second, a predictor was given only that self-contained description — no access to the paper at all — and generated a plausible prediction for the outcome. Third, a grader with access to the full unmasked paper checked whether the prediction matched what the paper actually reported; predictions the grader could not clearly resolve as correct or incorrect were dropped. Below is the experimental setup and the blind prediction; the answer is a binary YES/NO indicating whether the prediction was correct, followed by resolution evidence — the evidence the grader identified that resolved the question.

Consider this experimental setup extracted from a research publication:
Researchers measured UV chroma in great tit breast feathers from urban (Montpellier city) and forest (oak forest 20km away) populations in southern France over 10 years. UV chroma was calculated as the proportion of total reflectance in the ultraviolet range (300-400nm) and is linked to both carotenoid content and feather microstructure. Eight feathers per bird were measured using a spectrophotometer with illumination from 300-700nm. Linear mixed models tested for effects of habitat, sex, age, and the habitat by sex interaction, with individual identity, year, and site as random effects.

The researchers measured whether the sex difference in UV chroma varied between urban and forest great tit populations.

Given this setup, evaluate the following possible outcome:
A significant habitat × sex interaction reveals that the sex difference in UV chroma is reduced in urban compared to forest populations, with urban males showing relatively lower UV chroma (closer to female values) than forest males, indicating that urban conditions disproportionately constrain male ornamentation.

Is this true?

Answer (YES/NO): NO